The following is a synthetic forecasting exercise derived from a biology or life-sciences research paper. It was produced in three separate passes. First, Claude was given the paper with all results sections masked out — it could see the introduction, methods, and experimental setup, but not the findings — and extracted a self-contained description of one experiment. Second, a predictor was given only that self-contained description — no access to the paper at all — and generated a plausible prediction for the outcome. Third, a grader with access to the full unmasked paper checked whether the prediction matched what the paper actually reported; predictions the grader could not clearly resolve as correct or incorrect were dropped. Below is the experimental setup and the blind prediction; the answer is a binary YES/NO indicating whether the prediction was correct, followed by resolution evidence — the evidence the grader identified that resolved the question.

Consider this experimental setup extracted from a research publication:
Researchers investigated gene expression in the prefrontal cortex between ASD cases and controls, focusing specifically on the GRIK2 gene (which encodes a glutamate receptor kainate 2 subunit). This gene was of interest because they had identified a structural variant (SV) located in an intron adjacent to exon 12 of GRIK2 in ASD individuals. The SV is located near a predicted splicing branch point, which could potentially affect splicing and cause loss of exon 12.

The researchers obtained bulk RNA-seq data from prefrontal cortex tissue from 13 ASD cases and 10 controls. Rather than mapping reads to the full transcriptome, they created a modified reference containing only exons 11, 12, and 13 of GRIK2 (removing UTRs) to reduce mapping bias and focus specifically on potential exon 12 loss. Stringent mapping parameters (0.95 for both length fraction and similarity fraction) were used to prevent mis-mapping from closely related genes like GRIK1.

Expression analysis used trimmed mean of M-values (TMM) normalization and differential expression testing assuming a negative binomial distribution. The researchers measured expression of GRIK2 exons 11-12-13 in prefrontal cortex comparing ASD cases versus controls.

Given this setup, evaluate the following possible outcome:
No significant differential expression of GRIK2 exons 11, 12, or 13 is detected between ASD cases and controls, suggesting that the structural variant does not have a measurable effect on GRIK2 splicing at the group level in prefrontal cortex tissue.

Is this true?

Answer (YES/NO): NO